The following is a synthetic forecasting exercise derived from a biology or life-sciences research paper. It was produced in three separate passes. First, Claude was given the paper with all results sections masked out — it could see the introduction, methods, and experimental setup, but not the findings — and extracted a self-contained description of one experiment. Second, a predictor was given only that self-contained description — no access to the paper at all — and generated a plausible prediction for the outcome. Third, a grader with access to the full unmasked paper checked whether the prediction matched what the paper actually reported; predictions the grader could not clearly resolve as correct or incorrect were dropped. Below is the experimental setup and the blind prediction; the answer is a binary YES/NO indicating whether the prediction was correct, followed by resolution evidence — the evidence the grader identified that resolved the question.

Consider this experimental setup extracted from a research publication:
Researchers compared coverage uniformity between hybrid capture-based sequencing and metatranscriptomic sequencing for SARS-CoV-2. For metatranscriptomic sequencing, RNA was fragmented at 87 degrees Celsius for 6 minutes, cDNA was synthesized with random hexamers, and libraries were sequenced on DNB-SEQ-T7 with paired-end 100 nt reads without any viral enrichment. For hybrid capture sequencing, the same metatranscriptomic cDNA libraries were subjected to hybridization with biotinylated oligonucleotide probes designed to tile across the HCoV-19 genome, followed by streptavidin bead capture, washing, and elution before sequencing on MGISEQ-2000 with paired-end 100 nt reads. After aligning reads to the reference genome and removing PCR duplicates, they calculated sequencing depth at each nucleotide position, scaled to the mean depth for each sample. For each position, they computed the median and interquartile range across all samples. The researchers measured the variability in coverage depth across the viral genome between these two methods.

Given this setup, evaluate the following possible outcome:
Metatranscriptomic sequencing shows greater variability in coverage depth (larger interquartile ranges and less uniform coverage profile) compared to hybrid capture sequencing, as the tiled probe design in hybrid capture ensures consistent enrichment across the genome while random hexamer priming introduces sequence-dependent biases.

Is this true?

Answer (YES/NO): NO